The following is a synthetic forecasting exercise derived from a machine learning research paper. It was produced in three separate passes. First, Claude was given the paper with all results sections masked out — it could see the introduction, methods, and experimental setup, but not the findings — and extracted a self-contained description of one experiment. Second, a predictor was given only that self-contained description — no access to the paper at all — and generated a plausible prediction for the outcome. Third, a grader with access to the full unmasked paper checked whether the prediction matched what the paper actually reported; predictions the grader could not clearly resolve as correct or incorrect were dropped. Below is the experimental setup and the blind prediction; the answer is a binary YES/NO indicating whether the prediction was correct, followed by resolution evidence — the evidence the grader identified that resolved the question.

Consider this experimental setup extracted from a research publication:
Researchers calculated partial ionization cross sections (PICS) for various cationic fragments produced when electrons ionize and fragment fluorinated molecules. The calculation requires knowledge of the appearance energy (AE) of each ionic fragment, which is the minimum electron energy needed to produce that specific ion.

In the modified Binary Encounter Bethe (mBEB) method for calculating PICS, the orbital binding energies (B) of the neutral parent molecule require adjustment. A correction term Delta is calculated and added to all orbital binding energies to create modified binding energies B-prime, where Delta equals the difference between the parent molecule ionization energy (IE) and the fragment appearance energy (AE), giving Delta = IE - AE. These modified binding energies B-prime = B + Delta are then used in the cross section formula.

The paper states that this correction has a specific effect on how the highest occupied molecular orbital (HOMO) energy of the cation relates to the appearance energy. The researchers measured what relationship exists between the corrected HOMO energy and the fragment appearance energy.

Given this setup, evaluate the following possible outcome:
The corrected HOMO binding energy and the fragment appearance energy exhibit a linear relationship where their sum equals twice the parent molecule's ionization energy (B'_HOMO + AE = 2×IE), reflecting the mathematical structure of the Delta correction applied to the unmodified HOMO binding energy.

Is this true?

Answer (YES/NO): NO